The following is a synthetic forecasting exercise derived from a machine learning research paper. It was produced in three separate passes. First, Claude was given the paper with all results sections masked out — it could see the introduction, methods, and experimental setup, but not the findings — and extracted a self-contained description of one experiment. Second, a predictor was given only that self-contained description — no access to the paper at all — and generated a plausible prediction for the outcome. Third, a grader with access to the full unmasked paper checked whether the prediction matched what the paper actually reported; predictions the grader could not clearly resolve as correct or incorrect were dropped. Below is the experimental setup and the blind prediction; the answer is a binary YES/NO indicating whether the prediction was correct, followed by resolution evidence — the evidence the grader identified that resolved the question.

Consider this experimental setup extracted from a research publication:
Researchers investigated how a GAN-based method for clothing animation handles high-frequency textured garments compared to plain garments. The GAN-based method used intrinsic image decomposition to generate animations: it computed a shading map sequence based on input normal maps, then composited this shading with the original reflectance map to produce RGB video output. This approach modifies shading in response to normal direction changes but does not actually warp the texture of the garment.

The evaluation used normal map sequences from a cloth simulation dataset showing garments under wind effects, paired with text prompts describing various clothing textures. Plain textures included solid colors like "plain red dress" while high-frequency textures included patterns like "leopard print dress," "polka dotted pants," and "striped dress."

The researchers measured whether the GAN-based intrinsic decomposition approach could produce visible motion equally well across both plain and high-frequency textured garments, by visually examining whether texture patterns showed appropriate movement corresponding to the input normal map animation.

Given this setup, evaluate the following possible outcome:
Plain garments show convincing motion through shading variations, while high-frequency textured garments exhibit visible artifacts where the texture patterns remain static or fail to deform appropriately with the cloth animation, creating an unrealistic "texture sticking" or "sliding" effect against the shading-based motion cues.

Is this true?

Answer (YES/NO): YES